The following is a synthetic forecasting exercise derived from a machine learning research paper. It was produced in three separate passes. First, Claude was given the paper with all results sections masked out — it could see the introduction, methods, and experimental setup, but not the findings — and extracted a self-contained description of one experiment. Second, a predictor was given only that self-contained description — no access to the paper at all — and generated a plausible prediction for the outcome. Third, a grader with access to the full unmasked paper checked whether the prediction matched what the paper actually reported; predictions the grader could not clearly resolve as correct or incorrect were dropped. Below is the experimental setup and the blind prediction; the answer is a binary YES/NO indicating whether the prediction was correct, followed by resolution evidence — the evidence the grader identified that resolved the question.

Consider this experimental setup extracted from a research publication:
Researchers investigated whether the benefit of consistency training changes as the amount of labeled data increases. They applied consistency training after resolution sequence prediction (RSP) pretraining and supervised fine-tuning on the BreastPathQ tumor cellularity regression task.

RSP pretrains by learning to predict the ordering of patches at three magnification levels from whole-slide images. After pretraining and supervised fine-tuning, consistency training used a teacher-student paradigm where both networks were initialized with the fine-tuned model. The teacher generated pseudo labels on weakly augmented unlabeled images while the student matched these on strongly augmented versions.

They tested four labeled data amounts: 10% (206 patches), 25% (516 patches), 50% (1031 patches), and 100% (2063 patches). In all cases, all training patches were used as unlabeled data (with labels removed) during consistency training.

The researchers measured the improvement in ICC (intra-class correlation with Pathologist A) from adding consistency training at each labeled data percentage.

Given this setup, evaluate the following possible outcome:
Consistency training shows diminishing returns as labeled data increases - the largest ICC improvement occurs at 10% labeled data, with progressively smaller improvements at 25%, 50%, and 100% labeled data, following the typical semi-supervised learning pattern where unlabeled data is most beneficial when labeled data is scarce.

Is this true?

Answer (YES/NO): YES